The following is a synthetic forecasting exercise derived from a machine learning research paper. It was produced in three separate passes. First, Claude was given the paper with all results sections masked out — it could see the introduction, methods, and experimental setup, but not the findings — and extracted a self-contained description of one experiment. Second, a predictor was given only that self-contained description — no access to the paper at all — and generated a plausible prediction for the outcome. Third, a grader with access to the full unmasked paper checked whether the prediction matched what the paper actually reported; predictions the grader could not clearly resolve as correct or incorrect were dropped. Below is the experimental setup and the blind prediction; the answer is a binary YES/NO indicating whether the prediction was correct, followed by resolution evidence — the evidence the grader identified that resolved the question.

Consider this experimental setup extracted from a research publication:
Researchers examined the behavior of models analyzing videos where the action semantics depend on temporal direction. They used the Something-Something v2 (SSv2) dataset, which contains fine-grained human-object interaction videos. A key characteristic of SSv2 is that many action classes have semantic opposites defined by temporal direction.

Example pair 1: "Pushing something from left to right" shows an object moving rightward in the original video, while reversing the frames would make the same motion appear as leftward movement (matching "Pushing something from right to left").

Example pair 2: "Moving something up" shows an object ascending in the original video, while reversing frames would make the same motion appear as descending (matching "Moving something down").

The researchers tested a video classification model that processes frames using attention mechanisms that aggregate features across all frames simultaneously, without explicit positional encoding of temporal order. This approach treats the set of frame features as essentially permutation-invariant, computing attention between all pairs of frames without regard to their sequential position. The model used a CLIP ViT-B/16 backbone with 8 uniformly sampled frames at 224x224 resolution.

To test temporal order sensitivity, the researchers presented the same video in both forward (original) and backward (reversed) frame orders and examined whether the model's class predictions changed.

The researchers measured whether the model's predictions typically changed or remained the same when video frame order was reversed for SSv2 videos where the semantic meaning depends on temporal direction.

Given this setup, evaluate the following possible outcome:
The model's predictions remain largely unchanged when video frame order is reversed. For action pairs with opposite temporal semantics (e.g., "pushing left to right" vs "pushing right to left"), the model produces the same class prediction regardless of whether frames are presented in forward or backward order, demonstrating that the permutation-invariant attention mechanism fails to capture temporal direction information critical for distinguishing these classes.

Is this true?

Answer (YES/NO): YES